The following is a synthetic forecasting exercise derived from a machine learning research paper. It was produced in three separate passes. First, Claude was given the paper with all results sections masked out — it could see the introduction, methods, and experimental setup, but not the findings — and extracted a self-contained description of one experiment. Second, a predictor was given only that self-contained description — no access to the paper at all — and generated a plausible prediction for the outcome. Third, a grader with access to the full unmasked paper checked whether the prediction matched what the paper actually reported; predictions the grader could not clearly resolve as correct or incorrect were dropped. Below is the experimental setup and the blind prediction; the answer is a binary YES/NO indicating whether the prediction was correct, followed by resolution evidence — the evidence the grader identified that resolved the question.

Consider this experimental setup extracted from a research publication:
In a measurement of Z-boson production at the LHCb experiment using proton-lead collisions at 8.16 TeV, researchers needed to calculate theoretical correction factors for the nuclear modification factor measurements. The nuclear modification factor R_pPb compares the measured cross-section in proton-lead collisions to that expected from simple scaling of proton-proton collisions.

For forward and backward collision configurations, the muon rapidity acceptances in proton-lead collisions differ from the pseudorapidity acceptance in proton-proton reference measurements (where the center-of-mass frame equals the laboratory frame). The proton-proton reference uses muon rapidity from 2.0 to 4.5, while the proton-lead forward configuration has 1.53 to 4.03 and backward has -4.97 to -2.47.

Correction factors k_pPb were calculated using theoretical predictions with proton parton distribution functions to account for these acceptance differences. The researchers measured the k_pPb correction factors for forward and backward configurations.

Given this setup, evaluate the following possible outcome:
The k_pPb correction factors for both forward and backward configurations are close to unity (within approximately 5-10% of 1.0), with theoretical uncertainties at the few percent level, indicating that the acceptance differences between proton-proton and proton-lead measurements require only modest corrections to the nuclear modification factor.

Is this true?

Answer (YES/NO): NO